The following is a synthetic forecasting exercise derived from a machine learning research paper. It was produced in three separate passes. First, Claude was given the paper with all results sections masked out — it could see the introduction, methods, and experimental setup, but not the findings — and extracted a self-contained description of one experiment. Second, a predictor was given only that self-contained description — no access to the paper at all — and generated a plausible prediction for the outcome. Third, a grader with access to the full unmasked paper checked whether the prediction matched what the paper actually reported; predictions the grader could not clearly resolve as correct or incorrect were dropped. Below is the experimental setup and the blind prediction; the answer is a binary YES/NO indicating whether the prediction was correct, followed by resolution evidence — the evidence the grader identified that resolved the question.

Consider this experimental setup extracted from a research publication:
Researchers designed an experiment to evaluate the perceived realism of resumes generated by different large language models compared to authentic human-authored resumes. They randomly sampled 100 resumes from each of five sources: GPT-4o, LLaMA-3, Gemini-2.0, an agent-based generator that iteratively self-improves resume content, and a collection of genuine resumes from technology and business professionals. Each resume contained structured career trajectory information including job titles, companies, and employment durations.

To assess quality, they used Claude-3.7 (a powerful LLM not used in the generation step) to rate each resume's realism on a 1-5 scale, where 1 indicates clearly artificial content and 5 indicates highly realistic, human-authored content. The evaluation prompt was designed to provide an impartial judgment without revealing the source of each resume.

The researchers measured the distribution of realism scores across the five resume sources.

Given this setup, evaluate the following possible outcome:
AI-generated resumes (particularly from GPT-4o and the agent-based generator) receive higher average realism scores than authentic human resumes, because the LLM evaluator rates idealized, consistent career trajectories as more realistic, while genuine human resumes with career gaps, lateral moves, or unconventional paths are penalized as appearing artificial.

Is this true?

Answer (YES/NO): NO